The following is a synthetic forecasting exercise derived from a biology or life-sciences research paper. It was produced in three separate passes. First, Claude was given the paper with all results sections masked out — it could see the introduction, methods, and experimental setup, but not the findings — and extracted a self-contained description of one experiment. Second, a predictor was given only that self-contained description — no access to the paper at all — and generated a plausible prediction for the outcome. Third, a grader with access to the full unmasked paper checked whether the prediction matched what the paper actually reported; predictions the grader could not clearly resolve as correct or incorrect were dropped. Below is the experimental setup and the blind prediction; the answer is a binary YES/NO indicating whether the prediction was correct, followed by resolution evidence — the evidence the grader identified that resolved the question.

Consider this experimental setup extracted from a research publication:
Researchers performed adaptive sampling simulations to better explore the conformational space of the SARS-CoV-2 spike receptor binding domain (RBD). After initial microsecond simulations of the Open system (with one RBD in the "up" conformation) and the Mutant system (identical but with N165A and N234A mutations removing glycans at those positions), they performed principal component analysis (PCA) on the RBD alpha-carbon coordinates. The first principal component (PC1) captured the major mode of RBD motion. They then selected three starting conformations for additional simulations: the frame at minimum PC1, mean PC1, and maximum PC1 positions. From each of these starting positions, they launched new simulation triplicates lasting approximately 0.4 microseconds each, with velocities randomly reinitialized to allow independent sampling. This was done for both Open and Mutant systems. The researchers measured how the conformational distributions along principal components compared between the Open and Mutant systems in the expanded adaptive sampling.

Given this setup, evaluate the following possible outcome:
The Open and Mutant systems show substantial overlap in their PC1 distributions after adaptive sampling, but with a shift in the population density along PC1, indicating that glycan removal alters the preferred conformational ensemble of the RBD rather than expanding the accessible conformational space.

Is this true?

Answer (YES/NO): NO